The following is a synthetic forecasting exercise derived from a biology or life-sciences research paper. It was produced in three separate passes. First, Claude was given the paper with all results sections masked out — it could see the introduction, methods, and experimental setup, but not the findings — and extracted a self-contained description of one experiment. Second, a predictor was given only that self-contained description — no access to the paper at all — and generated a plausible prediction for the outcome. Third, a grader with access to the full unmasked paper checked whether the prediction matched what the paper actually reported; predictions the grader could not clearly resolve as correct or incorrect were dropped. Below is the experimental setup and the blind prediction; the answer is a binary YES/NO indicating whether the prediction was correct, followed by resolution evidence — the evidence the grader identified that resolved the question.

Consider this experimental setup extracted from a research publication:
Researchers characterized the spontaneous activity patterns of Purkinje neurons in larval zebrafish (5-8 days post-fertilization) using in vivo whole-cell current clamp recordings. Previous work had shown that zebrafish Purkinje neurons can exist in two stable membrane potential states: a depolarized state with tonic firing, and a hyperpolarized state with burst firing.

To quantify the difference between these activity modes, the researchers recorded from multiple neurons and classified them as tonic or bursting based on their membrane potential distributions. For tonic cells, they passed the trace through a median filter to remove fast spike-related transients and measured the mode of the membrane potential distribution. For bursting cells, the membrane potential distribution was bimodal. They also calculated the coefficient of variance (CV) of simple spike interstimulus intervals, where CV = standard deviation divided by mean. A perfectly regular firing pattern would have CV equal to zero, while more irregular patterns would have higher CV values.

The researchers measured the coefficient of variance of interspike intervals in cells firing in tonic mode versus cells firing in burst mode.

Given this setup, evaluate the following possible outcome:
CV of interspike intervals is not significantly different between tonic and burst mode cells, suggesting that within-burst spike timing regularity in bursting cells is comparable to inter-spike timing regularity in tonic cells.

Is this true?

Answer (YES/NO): NO